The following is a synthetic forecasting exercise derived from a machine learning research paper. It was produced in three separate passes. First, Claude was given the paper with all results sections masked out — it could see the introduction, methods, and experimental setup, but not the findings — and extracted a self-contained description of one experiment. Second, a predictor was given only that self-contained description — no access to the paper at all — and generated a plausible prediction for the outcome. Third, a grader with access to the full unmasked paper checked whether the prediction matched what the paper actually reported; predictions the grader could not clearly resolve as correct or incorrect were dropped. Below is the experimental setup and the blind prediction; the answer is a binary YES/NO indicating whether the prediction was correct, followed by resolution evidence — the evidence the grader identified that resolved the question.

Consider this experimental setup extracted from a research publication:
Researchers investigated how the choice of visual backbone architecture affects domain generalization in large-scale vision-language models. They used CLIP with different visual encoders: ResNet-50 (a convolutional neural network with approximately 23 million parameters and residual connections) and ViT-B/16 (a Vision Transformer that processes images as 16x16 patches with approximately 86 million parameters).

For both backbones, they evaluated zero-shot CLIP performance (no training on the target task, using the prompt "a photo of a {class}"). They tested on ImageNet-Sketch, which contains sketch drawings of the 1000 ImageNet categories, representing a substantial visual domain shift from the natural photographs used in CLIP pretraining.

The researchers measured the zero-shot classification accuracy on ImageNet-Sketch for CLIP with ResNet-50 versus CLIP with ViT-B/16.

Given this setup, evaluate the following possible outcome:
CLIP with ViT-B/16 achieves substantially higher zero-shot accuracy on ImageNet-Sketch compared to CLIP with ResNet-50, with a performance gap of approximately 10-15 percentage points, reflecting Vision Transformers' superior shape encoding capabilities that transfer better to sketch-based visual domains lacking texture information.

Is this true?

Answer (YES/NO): YES